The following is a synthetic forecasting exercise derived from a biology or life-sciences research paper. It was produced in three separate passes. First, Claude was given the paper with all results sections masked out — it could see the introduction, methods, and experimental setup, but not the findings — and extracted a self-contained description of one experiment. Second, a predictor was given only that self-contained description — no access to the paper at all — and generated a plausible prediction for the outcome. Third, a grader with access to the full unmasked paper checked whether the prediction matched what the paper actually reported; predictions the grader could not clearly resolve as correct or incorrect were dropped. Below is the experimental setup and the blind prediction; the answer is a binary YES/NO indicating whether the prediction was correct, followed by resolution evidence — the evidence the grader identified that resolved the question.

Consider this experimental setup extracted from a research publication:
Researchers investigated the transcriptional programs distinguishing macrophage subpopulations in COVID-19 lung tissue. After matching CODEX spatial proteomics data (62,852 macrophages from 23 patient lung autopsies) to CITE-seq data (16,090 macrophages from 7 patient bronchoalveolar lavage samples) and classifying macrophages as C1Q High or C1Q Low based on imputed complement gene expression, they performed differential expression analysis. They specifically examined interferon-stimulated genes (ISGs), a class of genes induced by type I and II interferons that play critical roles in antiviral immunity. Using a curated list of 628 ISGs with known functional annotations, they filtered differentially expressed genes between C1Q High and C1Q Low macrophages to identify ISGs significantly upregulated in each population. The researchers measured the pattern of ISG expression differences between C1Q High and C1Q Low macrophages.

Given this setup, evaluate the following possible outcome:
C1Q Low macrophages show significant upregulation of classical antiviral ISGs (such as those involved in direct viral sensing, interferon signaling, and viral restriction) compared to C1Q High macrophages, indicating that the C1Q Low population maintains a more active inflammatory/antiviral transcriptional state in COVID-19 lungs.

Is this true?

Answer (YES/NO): YES